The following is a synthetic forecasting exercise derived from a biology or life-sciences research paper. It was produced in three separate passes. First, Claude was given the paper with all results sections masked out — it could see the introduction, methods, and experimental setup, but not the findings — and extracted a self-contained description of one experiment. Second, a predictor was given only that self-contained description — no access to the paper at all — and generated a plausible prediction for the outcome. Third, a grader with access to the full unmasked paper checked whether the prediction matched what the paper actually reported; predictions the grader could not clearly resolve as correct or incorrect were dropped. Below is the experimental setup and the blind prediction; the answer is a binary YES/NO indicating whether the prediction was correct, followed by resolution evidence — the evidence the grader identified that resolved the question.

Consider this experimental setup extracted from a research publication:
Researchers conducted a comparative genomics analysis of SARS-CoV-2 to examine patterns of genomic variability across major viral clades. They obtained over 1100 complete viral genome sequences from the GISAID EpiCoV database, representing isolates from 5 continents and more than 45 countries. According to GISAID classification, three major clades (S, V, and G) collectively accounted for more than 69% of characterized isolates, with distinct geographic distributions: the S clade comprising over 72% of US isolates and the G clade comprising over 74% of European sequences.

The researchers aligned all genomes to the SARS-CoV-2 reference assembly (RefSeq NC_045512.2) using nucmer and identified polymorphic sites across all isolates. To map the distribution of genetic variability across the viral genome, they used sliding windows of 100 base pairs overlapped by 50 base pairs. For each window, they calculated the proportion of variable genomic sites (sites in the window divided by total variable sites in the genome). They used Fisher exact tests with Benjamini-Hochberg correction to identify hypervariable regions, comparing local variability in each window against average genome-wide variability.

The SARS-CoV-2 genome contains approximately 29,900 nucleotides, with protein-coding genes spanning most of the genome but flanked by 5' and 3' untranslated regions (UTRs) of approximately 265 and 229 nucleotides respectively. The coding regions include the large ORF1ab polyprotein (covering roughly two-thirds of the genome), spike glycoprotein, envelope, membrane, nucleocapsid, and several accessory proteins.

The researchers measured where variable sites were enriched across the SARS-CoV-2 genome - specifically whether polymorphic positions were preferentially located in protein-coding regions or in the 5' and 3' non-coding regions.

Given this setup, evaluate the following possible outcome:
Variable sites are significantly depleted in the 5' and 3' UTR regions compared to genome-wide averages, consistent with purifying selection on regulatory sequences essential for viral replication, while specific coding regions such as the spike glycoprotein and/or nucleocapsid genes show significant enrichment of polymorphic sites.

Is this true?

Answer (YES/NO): NO